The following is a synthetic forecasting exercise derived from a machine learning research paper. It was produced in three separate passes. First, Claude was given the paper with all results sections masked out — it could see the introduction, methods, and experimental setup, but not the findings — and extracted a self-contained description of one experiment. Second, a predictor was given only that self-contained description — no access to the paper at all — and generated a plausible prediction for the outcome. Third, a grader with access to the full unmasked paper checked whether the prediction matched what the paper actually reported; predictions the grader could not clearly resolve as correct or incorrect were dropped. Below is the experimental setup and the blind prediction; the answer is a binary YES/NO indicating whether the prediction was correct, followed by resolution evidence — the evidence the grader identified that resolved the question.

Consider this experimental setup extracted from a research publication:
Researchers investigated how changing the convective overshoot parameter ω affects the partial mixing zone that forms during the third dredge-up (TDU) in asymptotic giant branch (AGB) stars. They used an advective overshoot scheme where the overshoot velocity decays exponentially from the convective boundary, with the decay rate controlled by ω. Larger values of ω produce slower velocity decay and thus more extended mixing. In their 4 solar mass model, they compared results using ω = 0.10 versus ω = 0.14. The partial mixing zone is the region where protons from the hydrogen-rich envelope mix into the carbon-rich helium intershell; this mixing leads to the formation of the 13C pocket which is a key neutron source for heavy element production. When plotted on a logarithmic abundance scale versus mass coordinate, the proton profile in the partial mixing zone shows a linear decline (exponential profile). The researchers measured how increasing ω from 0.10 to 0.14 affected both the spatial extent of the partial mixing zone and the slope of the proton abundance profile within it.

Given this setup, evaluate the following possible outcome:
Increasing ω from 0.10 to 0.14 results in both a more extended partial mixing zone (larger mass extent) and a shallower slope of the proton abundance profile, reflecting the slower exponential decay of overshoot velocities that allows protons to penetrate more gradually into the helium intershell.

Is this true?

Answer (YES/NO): YES